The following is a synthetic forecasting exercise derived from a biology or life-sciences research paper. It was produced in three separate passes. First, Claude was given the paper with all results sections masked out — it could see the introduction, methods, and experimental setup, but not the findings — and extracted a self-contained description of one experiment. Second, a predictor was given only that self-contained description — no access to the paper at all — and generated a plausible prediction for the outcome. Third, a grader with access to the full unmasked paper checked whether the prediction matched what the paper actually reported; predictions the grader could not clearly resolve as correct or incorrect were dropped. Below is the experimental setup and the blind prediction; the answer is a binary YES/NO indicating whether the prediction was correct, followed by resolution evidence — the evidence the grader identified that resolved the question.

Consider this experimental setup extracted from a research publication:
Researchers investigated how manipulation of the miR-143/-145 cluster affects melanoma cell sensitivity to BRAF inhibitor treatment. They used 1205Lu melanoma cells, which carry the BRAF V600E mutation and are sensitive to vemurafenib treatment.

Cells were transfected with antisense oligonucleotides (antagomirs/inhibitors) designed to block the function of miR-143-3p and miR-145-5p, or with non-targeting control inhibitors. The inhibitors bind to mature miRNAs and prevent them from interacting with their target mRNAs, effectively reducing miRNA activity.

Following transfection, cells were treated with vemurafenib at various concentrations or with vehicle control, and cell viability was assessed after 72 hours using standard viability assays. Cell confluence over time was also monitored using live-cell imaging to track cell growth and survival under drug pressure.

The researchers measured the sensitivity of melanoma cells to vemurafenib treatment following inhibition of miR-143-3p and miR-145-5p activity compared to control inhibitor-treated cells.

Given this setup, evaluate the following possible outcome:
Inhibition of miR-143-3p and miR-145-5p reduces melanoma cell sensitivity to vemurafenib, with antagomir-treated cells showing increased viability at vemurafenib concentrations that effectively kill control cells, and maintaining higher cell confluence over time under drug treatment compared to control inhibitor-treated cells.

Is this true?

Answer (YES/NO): NO